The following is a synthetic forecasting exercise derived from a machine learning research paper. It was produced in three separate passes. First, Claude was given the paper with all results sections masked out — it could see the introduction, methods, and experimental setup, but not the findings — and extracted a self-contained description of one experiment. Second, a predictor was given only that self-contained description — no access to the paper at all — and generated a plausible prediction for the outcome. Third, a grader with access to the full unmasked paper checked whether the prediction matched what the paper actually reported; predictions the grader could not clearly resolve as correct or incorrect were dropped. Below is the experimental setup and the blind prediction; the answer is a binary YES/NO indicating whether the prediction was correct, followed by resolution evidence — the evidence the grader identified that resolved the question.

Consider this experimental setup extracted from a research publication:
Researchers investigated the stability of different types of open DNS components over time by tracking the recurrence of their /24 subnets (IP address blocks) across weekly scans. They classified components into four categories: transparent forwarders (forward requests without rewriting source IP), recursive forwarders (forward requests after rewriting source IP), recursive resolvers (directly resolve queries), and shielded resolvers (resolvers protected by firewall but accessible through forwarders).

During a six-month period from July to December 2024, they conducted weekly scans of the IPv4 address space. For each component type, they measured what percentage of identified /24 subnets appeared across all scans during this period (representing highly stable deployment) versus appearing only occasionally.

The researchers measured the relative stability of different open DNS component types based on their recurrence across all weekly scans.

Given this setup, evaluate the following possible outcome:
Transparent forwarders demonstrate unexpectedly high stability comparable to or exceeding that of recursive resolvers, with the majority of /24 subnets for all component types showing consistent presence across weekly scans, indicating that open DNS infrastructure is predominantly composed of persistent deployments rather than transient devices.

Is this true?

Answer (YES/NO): NO